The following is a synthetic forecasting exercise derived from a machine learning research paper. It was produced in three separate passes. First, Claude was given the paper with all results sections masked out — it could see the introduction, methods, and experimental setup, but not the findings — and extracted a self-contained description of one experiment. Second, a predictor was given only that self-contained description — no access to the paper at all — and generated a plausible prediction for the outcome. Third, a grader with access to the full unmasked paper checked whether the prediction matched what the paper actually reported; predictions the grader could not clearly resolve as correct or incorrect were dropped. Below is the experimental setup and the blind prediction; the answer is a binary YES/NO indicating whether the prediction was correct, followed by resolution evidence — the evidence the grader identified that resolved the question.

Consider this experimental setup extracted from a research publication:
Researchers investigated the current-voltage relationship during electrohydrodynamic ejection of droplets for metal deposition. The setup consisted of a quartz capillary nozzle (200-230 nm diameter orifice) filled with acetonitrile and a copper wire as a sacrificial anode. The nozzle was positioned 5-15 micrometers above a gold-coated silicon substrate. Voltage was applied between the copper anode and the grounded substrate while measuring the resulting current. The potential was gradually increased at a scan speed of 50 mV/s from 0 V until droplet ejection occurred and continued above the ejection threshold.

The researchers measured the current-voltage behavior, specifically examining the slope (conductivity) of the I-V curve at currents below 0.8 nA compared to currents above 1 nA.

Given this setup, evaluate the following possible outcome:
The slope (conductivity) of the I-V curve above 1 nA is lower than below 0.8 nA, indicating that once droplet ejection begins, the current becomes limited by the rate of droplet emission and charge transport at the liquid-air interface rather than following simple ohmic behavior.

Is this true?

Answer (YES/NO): YES